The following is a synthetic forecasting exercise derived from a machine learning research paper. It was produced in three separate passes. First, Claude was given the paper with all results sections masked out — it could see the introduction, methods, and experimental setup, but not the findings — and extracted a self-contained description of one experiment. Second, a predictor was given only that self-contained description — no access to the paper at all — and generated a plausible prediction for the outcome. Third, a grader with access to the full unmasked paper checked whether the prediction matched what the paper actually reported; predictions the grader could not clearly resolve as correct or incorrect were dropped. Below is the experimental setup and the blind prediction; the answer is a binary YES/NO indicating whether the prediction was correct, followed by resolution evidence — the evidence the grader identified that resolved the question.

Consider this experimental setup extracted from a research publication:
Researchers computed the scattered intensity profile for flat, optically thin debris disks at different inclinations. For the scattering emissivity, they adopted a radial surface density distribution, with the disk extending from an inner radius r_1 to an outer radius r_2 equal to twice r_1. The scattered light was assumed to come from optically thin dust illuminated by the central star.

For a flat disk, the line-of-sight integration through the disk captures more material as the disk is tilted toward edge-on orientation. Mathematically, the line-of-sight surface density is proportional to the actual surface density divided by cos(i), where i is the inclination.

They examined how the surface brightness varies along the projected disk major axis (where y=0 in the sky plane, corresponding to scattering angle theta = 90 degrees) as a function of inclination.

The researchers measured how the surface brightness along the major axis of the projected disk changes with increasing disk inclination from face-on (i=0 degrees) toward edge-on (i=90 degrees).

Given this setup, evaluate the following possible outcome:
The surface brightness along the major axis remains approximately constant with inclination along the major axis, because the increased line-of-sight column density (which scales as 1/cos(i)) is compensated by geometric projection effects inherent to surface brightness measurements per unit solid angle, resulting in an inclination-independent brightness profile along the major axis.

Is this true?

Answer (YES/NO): NO